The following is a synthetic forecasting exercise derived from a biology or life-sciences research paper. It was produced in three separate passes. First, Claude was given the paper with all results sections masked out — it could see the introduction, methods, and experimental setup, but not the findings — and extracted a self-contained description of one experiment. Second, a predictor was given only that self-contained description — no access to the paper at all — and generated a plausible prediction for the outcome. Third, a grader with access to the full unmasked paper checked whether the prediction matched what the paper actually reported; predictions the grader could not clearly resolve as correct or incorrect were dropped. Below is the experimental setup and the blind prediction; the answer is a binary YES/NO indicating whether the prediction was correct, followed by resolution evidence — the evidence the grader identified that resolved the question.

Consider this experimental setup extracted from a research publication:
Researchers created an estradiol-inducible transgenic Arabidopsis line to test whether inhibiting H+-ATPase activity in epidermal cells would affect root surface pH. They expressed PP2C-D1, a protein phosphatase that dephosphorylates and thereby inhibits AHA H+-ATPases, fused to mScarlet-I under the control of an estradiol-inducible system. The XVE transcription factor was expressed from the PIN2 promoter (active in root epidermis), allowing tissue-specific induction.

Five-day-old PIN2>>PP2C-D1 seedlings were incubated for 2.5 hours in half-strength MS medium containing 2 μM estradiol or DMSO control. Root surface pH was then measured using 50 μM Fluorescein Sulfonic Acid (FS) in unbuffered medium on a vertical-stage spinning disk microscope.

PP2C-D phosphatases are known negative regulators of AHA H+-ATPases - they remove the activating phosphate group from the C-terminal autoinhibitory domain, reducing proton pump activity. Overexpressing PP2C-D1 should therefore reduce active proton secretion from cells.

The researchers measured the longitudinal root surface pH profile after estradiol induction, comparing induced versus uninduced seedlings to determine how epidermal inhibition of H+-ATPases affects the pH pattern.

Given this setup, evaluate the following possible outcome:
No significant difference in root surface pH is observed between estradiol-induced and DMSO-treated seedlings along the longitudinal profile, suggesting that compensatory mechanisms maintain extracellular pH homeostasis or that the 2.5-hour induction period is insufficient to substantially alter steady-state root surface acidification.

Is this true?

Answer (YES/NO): NO